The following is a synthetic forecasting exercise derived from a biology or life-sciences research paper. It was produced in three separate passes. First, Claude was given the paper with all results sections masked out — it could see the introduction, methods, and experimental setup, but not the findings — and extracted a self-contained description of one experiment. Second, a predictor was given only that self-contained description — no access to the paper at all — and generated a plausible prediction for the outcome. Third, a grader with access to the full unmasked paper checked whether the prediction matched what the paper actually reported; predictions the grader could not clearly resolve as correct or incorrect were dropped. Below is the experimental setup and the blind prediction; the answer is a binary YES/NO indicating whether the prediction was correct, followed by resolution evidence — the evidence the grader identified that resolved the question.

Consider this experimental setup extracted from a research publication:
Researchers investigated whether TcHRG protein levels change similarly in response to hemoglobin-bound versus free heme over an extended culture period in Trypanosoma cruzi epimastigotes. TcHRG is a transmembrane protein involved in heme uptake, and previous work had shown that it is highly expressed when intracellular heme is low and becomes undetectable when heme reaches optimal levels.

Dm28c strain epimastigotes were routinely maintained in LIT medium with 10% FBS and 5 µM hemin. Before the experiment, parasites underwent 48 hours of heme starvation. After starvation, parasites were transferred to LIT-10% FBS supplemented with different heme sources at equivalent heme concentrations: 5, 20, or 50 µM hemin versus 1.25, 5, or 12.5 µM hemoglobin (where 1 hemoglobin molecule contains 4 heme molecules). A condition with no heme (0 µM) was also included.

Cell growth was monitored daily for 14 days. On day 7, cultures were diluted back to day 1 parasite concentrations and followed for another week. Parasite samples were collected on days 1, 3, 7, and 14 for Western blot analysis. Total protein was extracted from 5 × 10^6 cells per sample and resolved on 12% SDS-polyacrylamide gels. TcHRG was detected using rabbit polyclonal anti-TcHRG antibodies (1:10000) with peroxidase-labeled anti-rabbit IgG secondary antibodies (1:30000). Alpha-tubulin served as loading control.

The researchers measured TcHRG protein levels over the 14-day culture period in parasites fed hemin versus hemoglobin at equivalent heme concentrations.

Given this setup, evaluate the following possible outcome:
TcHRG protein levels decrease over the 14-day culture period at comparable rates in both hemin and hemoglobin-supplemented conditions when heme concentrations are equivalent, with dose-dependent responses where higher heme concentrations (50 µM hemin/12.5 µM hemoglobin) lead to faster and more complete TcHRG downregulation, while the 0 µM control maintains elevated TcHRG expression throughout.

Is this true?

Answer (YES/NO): NO